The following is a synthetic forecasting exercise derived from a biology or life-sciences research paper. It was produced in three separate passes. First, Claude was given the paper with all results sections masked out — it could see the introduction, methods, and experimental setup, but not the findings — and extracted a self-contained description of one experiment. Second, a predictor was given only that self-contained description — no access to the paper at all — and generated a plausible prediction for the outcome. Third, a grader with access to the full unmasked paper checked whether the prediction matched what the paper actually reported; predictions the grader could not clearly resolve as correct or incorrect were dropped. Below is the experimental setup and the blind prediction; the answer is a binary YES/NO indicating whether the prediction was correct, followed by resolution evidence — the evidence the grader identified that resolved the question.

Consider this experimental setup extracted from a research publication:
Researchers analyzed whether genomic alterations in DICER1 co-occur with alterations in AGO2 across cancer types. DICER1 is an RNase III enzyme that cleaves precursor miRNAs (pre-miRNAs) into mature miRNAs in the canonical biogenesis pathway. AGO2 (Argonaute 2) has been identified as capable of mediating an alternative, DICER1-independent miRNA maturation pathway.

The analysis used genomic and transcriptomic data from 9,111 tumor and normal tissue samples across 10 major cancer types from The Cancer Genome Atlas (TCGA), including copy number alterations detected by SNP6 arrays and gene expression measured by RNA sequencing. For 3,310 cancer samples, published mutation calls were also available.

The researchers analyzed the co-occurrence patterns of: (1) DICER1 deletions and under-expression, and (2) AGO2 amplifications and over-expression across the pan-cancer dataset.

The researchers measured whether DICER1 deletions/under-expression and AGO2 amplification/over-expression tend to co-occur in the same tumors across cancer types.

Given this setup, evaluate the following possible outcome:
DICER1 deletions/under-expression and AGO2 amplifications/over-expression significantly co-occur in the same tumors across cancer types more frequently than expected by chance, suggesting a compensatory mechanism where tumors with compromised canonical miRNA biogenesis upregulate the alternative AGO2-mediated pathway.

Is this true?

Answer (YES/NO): YES